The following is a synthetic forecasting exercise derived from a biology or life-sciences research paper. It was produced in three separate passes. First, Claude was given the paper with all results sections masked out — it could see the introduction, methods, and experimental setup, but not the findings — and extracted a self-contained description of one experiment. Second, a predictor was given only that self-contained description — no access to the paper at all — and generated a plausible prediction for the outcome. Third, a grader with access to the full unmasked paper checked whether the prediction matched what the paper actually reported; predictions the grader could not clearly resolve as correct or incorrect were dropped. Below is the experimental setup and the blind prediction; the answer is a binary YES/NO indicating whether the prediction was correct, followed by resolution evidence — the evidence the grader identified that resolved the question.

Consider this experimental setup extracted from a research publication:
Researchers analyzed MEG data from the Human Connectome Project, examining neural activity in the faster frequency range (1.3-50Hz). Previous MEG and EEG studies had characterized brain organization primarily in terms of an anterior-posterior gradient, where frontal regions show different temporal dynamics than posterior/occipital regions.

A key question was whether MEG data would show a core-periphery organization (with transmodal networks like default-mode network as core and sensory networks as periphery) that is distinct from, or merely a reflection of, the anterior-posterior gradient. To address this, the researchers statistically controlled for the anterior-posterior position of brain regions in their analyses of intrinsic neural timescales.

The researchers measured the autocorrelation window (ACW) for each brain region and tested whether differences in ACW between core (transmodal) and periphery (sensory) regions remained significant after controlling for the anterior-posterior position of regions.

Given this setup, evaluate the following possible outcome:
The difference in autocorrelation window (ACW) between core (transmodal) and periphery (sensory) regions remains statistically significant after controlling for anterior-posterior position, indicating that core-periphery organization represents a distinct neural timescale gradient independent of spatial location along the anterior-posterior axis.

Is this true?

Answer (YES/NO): YES